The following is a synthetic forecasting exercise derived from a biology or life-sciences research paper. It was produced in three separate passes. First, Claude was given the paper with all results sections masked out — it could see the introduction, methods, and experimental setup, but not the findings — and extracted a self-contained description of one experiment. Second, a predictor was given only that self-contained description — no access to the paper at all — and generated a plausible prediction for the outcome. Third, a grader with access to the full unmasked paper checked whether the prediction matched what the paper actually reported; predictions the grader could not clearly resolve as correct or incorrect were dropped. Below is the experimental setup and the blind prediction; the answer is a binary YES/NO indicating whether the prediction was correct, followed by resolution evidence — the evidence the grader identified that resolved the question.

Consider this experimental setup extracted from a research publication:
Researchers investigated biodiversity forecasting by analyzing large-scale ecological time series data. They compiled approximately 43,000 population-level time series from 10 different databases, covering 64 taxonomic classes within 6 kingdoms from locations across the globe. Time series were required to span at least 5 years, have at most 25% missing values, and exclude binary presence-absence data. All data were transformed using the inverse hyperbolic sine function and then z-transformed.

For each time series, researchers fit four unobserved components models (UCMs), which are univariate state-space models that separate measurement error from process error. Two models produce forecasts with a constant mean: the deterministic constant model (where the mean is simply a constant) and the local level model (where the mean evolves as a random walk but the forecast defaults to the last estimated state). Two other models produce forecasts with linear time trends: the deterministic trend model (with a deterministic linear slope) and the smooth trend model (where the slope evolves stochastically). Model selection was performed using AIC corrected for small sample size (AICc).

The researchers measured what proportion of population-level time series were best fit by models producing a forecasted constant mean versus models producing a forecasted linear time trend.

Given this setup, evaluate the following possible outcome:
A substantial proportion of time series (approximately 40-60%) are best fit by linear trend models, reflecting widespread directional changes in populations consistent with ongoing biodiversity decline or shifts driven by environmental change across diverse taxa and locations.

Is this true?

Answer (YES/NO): NO